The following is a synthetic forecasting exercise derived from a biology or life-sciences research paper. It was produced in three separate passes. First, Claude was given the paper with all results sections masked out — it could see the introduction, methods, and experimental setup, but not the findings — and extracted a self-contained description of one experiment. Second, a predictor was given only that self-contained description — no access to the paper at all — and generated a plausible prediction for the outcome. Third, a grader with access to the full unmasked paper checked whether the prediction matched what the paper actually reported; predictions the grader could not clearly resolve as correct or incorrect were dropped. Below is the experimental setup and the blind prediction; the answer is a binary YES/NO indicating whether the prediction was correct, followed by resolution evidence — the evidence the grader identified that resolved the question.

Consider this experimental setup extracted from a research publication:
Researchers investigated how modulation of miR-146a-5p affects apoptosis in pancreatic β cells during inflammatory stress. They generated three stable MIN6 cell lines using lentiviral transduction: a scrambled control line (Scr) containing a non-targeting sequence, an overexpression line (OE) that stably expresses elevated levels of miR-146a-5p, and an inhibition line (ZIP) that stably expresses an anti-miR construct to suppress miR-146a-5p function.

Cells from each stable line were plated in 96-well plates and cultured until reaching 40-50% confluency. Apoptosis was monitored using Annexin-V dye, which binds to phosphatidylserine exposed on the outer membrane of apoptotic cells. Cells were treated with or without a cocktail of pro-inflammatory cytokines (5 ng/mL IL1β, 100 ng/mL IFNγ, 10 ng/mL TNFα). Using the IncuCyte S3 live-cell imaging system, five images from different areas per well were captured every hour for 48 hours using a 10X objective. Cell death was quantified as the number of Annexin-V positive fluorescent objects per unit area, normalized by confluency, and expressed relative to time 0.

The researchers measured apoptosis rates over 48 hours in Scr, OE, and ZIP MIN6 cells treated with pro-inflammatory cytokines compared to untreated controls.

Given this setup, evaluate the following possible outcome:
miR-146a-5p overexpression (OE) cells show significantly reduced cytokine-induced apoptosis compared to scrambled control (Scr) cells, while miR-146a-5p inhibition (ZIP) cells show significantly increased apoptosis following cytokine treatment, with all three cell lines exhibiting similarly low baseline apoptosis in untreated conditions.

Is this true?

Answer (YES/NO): NO